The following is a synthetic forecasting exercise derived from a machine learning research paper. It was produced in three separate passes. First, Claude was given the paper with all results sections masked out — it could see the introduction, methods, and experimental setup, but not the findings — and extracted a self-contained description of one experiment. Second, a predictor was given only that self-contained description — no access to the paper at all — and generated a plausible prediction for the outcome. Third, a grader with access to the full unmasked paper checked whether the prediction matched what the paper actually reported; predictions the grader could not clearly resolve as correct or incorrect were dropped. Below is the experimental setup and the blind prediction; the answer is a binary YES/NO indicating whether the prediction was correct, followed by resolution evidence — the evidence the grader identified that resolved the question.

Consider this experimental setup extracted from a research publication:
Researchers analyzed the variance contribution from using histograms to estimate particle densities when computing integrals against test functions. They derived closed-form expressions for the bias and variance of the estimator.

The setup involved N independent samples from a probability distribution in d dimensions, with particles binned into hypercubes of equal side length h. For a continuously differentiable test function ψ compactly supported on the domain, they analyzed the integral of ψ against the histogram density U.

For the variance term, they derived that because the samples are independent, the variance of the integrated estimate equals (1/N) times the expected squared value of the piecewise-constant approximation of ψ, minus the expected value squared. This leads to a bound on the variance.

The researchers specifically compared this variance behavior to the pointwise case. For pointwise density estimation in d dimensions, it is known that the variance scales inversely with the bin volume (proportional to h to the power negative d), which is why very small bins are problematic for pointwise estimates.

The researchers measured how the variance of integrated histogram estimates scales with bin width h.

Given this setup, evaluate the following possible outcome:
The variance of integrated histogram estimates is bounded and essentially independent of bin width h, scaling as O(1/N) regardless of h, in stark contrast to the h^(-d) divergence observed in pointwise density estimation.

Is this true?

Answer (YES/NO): NO